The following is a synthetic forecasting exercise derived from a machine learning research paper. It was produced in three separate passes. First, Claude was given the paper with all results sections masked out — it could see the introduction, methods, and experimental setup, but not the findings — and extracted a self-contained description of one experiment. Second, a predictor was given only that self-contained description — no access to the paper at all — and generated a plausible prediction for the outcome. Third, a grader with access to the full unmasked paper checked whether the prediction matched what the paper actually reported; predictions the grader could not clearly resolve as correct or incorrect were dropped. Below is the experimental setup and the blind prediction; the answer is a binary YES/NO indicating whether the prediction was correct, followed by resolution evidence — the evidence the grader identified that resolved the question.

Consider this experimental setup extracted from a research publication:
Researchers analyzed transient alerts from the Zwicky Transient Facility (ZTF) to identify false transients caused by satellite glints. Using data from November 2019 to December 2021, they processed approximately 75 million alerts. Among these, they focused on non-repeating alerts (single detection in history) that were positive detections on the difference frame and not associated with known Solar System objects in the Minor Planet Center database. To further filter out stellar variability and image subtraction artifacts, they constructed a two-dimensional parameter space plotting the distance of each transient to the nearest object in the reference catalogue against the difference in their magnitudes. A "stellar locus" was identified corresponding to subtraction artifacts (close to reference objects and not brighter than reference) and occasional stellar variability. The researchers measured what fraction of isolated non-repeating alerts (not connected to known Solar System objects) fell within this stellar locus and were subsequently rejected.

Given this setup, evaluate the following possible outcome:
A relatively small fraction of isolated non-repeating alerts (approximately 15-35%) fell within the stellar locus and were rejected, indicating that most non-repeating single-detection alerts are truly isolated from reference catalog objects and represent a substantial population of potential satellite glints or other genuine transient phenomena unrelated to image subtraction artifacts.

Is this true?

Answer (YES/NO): NO